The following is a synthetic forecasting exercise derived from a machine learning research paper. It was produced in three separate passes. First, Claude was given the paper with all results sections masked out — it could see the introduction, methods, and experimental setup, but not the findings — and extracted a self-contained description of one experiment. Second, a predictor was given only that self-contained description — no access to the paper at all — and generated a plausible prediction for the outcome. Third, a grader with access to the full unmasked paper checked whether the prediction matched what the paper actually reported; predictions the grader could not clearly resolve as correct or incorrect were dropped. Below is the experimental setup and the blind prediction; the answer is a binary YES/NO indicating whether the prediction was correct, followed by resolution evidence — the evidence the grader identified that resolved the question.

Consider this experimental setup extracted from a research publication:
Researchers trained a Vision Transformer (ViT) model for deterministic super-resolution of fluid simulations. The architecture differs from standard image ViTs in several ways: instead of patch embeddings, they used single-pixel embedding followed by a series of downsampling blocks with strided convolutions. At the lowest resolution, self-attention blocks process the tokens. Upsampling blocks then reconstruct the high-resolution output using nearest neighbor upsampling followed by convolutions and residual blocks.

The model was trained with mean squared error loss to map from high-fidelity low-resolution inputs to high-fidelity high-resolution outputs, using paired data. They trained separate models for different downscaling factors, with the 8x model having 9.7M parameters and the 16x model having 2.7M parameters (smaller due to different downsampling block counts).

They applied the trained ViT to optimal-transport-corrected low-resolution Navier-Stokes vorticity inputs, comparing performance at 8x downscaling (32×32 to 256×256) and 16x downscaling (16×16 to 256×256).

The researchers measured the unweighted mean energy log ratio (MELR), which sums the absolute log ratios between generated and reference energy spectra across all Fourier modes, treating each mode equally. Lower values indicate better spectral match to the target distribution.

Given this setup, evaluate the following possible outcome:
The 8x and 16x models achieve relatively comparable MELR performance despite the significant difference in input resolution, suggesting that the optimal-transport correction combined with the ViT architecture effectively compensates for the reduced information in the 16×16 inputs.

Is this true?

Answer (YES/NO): NO